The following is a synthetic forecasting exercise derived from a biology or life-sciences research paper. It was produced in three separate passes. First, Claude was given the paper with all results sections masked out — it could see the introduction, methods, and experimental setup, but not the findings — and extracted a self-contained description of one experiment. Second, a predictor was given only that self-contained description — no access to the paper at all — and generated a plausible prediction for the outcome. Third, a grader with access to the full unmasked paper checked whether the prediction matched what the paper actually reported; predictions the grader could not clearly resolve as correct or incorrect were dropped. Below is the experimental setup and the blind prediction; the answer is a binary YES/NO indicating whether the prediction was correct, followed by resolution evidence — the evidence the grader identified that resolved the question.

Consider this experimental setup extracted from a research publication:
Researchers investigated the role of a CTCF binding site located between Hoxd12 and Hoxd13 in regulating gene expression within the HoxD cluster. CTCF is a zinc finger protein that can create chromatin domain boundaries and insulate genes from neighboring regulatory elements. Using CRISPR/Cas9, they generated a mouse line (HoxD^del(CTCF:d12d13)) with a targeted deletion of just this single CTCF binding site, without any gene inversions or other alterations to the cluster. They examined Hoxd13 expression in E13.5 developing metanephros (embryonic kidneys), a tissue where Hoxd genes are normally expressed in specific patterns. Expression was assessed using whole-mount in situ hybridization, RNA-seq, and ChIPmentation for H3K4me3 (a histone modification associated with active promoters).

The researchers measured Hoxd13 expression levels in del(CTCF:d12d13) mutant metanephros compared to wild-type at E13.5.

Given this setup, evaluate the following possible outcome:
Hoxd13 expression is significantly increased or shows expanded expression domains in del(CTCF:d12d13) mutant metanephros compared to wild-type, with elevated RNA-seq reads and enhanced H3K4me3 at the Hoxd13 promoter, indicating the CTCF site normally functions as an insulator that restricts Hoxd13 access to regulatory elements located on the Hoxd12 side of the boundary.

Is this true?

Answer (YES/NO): YES